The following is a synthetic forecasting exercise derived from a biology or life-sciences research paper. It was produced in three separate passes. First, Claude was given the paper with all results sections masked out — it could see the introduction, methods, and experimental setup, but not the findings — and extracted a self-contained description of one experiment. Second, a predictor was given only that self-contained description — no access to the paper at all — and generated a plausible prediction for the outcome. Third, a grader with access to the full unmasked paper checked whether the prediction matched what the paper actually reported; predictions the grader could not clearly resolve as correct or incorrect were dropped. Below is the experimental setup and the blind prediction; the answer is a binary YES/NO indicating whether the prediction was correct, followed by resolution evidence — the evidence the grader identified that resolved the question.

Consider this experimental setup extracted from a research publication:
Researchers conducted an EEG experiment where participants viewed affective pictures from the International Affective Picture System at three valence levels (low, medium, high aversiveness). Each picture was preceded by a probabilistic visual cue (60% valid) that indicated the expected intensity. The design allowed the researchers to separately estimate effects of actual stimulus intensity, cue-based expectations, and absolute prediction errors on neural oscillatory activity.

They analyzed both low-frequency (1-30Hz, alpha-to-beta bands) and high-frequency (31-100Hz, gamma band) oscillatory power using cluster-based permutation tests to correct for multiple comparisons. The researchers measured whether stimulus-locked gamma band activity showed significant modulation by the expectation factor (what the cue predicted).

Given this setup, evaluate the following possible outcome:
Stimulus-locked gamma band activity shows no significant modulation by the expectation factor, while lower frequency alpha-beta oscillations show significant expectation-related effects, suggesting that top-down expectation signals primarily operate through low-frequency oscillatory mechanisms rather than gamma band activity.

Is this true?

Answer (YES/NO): YES